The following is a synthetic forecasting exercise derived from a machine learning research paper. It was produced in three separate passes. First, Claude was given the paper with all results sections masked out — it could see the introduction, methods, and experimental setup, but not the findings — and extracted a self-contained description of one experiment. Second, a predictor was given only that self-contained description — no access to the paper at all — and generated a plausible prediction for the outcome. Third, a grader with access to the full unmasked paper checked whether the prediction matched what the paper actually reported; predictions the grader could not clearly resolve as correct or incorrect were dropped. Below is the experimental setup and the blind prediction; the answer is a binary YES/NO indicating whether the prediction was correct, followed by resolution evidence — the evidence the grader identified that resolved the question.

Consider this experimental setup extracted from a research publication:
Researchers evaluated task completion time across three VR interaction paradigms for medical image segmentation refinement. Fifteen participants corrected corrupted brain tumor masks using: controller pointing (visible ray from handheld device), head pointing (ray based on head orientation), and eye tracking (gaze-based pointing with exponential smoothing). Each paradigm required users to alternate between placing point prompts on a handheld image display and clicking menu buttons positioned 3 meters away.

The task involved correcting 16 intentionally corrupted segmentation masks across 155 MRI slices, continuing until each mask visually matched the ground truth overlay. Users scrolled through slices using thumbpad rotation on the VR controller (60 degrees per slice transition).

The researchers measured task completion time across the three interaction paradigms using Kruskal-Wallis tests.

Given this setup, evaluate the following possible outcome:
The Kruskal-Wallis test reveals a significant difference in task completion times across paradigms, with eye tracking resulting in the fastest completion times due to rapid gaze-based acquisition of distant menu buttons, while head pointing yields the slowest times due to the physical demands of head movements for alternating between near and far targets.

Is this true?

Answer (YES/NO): NO